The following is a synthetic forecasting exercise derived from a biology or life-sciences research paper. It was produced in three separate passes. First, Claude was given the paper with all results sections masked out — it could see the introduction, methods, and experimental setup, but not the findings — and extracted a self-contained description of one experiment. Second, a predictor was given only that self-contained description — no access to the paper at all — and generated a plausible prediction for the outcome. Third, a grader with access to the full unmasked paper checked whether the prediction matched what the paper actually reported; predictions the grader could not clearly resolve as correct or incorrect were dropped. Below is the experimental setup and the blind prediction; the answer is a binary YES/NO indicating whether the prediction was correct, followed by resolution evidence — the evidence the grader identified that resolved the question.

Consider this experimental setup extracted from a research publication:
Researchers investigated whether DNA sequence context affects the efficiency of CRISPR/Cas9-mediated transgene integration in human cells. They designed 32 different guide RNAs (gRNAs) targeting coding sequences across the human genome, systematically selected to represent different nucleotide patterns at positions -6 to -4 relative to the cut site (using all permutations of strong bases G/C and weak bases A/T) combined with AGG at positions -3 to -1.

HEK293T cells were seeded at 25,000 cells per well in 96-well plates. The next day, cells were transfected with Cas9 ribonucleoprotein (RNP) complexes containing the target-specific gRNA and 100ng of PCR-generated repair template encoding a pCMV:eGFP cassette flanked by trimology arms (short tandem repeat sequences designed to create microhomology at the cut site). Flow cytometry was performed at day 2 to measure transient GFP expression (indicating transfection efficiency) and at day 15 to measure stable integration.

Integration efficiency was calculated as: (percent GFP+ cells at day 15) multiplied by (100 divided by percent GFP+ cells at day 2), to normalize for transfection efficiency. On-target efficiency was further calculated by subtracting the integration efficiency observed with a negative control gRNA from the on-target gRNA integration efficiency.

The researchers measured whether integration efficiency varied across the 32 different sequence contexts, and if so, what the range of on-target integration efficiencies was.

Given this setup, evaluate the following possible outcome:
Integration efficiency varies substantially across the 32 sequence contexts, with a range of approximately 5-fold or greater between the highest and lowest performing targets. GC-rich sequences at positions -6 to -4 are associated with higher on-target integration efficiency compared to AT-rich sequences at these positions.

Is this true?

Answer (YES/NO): NO